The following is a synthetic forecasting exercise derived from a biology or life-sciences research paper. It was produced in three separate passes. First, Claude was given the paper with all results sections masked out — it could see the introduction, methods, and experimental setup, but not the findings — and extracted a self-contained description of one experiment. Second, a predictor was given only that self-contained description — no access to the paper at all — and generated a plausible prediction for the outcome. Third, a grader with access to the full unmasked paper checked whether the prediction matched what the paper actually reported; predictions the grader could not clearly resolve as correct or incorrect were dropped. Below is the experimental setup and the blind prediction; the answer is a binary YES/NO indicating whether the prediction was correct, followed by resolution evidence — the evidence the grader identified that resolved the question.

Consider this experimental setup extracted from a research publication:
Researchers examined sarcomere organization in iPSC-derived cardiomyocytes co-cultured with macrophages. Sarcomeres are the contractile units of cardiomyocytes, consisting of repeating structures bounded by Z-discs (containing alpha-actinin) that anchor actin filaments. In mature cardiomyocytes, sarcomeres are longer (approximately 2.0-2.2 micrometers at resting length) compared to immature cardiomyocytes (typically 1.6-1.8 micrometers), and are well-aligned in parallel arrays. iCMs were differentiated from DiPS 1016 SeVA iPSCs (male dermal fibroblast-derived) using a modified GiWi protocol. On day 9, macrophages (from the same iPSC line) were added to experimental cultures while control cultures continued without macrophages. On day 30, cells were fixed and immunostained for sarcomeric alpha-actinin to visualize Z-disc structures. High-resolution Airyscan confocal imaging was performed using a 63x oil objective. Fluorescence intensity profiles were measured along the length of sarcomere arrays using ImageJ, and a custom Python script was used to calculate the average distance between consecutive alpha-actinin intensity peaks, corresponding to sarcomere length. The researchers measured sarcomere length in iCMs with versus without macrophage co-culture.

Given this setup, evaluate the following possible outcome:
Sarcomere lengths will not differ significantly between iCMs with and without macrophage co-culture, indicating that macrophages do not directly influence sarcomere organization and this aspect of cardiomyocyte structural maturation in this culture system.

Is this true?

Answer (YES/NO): NO